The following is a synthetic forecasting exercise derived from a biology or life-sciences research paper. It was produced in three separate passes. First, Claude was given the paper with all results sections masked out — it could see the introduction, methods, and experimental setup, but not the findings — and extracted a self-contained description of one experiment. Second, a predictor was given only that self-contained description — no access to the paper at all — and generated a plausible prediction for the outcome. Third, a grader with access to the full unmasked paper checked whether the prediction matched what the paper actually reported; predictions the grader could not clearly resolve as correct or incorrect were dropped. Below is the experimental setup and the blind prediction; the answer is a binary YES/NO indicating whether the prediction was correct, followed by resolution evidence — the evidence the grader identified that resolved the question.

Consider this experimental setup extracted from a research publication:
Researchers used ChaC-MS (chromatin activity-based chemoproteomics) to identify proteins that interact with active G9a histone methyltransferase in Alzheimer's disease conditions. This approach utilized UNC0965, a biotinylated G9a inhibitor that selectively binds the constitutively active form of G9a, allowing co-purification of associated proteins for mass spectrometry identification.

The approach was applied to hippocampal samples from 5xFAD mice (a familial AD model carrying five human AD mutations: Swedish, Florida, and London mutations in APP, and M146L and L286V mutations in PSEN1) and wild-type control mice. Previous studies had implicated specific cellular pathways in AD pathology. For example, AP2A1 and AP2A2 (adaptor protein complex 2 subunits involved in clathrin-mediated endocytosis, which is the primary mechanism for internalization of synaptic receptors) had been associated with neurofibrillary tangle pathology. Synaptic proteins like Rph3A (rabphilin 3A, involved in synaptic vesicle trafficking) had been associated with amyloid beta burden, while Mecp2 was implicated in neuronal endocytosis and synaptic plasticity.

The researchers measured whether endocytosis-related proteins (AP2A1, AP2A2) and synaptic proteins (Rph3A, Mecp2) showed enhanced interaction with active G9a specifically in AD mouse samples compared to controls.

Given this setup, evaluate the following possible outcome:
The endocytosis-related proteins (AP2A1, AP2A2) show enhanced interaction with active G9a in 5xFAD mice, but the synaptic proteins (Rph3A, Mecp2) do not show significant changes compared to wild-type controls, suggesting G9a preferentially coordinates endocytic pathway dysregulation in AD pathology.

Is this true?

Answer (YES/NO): NO